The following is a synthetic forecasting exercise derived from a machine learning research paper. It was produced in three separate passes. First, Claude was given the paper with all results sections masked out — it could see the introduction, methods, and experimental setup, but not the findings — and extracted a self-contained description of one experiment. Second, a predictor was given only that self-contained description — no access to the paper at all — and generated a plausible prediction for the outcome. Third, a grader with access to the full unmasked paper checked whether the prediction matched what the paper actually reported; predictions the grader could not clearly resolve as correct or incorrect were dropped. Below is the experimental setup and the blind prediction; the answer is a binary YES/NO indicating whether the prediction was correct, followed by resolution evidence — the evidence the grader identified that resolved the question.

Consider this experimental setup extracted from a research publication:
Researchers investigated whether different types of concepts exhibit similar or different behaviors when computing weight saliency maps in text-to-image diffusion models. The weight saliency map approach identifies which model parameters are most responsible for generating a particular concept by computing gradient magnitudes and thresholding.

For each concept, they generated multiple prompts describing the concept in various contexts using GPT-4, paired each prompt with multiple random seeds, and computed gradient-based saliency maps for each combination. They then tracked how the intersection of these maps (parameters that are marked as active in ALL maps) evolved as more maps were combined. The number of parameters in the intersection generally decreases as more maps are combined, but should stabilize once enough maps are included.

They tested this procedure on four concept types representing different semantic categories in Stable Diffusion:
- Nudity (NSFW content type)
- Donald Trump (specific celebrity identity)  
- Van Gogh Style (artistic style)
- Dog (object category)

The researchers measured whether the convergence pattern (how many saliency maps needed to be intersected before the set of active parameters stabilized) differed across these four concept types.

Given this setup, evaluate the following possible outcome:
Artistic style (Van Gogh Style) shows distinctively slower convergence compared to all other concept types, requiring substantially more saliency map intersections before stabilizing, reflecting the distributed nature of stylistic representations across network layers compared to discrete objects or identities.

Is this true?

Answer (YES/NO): NO